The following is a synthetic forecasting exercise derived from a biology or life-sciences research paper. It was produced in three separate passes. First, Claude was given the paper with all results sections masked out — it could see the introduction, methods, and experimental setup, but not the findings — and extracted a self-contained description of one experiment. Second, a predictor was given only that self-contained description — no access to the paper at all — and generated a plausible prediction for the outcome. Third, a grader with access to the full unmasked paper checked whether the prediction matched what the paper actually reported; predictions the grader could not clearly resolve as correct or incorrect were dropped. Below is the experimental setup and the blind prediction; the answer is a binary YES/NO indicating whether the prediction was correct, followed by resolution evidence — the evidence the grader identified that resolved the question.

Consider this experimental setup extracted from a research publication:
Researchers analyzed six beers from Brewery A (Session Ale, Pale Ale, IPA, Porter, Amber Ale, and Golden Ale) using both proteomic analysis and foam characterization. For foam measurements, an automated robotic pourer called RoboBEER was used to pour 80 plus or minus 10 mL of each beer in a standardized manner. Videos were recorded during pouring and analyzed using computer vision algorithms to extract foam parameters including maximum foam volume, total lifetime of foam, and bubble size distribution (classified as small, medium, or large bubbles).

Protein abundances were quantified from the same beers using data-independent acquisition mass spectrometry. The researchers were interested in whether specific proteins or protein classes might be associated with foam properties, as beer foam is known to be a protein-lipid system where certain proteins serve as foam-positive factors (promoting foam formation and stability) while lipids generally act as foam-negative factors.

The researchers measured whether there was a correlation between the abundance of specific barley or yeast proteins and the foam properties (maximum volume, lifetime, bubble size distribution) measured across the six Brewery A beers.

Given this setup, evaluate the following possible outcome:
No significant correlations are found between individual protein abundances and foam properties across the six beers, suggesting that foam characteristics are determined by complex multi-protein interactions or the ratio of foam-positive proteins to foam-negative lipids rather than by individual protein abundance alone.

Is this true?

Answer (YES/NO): NO